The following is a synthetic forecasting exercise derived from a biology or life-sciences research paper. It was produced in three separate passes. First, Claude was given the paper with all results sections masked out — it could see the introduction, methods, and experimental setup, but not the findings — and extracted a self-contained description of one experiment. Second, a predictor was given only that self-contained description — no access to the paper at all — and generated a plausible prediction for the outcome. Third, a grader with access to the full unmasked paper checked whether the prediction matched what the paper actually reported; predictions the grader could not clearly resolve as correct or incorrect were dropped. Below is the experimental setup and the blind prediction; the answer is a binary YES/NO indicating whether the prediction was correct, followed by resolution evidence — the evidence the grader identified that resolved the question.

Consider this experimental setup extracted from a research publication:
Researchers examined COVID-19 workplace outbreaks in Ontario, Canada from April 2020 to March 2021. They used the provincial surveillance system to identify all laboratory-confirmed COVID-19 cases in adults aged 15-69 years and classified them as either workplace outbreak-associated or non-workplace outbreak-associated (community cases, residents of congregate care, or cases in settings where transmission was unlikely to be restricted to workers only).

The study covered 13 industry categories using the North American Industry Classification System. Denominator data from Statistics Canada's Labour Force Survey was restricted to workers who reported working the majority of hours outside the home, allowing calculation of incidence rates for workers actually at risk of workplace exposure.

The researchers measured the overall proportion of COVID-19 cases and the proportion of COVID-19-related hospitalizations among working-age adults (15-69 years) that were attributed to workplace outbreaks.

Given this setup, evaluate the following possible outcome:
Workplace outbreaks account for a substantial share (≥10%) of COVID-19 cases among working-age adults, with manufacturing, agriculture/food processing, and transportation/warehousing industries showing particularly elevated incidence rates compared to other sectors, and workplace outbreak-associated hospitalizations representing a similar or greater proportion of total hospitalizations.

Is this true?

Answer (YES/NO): NO